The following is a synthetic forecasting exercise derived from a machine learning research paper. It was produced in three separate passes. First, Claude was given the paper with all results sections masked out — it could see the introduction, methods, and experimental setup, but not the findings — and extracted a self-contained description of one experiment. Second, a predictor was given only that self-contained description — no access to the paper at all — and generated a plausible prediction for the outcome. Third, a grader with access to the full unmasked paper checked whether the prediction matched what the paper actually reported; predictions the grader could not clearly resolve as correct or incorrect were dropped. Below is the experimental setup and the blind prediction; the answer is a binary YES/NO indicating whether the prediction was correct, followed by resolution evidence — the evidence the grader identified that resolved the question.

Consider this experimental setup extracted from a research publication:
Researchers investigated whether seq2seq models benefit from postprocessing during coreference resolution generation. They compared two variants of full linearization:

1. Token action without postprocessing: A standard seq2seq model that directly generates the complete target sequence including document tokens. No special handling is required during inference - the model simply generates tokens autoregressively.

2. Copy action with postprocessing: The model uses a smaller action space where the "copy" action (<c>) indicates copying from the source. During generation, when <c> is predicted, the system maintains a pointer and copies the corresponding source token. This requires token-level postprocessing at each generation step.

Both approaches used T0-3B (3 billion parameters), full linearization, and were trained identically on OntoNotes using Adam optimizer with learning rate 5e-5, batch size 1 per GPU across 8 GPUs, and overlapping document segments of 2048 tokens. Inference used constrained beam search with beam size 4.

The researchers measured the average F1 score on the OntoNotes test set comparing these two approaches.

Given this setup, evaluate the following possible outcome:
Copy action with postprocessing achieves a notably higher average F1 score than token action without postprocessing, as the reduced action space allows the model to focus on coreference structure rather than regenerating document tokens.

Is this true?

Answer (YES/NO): NO